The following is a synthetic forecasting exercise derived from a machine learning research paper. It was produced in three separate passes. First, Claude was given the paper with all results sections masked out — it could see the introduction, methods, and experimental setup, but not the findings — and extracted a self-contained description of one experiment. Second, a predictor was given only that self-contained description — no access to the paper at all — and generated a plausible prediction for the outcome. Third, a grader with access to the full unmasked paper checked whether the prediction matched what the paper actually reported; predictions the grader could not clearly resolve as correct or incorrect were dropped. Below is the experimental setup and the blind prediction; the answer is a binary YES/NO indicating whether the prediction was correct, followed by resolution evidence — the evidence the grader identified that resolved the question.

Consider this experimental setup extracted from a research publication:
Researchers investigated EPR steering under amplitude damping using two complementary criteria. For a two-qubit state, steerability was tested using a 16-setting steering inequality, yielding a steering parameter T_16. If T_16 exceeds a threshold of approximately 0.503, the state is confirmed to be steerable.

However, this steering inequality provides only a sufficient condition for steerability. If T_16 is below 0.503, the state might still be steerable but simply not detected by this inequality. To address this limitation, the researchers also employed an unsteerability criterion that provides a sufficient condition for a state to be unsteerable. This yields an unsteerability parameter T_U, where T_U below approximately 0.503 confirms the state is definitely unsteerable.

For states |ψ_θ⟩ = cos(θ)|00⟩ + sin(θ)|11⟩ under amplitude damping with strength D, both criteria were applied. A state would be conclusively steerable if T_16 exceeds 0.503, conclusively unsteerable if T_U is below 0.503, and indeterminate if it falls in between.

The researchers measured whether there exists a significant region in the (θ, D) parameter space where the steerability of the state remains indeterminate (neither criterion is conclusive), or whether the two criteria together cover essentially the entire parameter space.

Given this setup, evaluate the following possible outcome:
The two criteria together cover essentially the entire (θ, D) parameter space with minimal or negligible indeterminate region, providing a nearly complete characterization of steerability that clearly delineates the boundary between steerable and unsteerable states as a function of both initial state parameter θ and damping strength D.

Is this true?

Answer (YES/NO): NO